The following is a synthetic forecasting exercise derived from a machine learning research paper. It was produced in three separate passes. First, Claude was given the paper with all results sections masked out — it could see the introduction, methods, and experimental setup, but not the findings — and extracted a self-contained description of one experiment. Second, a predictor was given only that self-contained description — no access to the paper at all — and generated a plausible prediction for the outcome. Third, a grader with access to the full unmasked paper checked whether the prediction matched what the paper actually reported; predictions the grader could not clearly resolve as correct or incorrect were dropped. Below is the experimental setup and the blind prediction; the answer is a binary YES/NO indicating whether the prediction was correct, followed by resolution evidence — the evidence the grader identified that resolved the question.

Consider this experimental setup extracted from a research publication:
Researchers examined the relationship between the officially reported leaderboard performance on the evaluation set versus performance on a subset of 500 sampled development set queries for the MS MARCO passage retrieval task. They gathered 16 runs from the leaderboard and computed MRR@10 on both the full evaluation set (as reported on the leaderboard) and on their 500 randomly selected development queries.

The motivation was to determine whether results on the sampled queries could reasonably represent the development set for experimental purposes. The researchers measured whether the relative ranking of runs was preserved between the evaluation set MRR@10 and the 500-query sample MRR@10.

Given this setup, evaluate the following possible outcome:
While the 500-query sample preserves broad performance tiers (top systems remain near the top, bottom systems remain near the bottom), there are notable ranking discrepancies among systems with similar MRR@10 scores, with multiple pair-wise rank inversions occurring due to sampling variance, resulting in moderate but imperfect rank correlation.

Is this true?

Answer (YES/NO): NO